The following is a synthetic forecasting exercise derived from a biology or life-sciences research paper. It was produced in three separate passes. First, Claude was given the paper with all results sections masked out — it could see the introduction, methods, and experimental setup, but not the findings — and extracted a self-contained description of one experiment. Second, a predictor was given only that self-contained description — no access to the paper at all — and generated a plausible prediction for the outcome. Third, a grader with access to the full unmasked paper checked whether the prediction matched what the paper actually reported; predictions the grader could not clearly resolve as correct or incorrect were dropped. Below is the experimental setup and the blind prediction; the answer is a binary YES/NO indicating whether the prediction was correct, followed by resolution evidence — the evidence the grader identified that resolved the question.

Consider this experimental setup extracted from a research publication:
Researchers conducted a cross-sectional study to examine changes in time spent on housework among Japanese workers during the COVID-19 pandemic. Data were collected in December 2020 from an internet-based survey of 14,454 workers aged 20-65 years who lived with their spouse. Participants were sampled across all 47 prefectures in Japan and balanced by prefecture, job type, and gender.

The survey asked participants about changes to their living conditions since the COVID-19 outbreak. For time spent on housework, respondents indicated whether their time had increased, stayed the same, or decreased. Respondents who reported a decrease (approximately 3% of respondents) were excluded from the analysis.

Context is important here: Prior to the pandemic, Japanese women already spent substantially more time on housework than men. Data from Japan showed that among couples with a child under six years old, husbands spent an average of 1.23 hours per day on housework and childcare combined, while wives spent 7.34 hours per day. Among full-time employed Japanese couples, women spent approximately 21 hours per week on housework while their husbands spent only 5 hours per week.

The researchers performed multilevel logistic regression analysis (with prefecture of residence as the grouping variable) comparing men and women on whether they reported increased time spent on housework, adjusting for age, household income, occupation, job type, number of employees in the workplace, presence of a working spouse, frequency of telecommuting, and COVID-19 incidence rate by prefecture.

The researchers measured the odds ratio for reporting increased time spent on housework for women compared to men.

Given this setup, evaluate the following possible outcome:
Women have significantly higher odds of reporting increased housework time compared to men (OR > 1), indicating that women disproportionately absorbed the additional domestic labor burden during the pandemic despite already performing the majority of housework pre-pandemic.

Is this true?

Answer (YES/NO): YES